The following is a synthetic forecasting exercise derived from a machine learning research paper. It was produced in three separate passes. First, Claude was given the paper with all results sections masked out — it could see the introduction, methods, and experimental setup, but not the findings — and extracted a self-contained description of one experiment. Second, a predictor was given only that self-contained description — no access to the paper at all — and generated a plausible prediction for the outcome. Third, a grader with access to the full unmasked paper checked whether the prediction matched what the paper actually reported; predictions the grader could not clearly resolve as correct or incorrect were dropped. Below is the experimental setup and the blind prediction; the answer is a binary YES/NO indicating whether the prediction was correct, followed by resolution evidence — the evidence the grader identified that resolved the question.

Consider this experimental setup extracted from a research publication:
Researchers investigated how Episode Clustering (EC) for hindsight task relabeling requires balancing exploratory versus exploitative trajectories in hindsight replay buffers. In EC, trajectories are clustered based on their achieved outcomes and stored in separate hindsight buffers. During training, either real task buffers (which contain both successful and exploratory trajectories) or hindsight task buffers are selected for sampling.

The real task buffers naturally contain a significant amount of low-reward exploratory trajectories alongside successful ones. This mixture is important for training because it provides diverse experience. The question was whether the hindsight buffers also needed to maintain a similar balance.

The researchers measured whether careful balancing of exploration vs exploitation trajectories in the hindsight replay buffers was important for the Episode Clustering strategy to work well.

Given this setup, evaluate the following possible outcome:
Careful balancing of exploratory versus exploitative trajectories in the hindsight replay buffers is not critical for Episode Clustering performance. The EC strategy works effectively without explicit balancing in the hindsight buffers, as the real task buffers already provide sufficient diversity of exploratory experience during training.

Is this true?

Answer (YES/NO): NO